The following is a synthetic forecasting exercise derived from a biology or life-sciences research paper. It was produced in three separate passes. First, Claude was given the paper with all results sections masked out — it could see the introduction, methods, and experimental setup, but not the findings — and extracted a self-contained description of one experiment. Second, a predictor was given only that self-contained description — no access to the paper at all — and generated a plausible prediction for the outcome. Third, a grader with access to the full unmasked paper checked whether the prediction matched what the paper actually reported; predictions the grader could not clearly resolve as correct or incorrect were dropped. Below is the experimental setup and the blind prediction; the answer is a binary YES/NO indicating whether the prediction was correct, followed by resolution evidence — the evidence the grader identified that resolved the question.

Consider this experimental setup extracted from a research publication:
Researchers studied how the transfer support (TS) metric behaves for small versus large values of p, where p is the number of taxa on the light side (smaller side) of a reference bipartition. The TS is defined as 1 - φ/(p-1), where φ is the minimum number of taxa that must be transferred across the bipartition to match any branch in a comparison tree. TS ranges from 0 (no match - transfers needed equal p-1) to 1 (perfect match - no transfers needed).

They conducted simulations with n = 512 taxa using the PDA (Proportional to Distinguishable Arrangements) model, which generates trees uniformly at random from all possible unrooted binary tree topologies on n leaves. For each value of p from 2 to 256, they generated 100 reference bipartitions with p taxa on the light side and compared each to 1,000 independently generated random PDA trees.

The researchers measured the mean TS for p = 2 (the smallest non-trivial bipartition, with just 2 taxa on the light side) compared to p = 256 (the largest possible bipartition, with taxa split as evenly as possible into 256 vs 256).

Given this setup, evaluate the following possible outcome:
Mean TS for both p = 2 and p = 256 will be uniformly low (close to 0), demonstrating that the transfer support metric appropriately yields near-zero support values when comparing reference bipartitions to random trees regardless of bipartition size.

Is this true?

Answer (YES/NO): NO